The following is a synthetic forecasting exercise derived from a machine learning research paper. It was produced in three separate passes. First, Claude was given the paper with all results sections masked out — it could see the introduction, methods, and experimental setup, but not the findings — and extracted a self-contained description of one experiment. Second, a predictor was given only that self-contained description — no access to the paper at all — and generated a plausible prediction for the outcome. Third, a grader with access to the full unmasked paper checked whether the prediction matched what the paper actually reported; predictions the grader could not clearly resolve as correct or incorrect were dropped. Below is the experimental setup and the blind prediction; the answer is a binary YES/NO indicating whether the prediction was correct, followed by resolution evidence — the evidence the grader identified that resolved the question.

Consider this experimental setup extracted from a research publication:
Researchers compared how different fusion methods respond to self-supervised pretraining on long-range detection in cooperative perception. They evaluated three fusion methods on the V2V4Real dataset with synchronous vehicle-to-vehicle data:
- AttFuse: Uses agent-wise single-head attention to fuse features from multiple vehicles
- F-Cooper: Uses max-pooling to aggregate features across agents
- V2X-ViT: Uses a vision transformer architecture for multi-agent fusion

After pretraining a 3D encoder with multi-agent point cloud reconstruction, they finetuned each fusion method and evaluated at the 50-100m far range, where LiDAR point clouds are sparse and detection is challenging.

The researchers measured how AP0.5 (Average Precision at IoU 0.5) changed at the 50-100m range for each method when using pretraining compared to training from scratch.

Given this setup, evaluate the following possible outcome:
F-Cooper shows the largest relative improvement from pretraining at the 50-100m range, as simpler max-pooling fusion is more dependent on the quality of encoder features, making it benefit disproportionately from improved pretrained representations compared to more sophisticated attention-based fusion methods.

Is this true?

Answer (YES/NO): NO